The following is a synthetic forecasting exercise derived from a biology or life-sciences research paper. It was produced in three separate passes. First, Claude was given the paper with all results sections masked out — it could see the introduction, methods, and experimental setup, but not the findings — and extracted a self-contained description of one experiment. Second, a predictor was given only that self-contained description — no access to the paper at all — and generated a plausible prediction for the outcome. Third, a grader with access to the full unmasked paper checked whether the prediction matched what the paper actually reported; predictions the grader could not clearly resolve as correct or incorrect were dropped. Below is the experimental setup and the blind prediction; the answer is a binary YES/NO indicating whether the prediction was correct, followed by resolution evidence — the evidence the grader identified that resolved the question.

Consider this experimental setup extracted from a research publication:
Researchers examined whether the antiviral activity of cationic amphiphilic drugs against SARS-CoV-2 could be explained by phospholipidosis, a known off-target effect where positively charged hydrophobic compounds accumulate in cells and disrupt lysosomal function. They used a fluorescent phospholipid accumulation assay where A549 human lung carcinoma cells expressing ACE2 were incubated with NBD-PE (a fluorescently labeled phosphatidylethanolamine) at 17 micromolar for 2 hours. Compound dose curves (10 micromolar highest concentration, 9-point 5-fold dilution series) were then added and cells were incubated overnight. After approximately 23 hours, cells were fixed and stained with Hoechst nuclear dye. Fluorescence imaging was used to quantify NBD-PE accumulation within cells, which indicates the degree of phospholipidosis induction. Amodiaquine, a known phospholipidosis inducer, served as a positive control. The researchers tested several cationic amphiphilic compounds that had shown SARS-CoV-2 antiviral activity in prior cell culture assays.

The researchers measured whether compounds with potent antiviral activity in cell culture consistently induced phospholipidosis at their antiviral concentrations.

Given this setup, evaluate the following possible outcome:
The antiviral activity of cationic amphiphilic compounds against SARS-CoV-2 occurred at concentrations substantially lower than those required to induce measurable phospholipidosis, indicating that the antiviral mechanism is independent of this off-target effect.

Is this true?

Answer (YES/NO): YES